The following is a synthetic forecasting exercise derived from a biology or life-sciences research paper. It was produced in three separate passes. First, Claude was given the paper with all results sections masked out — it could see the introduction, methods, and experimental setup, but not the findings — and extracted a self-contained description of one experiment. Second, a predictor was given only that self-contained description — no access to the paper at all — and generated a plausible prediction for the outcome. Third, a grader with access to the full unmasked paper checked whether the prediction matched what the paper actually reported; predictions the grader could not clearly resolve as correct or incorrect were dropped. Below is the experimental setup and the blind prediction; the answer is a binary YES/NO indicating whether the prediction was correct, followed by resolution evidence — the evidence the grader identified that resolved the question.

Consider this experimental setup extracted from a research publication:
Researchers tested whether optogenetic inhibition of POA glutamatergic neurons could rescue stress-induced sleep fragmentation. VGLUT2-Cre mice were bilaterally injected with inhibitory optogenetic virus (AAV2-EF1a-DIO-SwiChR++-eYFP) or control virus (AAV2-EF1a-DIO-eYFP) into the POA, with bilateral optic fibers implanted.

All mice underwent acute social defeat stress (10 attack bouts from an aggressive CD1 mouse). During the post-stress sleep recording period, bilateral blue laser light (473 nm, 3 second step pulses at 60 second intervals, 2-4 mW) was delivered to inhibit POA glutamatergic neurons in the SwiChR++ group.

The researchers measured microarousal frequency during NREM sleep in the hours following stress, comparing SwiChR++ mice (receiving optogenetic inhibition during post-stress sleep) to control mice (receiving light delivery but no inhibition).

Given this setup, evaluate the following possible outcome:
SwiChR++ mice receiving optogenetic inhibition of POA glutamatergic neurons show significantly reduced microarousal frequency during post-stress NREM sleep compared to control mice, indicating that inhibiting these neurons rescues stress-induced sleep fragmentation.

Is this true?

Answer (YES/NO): YES